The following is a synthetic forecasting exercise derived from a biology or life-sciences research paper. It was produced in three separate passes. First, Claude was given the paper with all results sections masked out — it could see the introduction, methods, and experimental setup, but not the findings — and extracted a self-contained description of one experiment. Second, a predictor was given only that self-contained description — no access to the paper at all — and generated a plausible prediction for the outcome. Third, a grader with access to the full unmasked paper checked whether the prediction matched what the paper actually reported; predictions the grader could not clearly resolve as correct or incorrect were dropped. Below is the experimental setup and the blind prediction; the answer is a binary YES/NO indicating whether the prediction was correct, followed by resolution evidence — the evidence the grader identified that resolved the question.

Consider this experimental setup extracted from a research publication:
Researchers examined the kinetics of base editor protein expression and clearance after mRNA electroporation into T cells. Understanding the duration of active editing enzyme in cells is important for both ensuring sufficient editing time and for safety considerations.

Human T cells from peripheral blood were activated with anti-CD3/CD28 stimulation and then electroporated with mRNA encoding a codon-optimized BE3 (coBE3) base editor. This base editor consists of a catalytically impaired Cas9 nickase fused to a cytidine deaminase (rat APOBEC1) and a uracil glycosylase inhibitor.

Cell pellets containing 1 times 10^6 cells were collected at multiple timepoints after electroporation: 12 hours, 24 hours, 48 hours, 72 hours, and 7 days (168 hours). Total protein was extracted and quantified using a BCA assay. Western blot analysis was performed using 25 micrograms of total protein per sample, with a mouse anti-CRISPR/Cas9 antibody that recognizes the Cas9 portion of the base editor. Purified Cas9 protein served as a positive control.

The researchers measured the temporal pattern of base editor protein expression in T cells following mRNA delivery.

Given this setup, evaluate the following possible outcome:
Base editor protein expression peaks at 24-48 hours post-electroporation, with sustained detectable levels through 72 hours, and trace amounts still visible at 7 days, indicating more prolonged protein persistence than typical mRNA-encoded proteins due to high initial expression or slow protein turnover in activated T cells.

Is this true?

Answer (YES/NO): NO